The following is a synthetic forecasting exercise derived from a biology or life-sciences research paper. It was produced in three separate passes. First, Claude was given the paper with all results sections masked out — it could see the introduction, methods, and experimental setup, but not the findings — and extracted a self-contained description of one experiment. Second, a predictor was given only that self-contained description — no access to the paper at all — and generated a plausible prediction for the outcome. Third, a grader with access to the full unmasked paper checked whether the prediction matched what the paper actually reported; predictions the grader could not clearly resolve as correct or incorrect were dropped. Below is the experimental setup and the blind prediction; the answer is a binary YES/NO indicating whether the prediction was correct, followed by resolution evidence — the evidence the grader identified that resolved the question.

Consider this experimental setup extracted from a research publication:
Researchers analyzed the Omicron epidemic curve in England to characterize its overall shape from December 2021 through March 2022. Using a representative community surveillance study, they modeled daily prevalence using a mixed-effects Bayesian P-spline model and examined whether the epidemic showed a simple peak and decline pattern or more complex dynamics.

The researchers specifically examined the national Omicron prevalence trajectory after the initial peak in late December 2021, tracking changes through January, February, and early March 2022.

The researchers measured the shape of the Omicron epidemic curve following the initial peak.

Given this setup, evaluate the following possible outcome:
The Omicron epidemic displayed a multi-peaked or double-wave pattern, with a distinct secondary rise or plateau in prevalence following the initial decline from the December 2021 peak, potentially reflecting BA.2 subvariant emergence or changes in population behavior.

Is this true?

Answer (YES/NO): YES